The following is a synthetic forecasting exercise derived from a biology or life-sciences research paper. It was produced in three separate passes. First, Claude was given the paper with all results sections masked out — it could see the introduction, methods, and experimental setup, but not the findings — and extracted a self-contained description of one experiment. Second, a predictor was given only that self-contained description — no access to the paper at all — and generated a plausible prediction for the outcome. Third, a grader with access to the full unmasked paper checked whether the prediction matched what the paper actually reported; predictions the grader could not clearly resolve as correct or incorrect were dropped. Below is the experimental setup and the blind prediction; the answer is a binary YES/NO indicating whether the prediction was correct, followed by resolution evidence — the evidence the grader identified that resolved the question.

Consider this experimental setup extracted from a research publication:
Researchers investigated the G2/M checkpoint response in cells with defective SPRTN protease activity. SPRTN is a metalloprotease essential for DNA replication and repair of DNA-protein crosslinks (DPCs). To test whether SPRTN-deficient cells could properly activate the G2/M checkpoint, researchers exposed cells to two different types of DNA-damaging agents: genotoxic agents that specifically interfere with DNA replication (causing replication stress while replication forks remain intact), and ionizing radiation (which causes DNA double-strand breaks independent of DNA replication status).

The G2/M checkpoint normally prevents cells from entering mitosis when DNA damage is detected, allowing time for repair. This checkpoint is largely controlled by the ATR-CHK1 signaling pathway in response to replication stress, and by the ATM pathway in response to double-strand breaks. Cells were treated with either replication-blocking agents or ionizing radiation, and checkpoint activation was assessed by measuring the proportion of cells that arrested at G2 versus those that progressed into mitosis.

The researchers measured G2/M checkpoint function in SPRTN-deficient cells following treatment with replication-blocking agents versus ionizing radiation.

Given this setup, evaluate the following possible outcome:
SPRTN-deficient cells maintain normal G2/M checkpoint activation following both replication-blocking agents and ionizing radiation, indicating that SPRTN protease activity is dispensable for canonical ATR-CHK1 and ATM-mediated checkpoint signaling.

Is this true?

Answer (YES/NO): NO